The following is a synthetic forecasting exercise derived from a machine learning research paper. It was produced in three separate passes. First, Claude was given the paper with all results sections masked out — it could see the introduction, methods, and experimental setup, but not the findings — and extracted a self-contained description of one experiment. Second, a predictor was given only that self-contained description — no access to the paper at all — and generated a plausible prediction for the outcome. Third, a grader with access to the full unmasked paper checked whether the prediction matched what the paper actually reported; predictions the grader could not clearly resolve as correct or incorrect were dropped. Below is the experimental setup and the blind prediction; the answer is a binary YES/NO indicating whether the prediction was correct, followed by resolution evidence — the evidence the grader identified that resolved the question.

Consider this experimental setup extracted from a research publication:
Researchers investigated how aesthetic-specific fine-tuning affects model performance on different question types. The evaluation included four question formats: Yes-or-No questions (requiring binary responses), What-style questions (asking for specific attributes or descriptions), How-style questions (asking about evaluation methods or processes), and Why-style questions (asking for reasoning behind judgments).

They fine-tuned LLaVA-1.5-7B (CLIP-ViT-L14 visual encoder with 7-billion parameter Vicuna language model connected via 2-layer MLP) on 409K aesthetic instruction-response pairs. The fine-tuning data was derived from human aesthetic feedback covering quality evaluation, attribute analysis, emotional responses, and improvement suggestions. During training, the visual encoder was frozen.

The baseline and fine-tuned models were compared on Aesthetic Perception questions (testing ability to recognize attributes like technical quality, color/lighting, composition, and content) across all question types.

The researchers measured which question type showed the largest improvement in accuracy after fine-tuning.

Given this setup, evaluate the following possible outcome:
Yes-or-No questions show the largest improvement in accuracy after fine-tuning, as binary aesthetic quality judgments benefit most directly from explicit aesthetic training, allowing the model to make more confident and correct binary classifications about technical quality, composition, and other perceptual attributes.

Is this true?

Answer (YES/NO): NO